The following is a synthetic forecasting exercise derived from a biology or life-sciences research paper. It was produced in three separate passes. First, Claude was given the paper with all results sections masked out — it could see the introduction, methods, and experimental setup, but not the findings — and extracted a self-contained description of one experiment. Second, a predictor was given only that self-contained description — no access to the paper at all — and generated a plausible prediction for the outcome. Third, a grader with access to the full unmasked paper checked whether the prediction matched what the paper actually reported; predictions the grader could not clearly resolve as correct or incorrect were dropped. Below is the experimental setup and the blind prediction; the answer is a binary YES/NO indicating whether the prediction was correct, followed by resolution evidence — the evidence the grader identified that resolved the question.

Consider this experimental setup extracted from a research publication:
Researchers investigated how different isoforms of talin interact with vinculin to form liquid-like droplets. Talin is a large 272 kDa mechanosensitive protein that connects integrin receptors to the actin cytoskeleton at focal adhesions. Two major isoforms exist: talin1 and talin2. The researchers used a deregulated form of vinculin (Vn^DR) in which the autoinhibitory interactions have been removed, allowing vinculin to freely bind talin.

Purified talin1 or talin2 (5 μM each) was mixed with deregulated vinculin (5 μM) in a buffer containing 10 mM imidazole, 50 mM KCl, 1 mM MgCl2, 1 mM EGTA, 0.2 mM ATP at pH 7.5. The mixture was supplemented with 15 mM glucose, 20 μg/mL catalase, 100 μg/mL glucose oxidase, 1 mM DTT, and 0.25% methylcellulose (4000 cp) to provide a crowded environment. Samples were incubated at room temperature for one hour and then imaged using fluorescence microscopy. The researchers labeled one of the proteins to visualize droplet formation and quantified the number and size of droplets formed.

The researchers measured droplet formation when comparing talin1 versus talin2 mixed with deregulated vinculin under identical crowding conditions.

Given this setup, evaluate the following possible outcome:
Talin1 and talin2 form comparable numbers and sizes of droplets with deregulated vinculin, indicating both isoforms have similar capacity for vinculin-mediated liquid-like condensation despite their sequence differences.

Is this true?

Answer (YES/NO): NO